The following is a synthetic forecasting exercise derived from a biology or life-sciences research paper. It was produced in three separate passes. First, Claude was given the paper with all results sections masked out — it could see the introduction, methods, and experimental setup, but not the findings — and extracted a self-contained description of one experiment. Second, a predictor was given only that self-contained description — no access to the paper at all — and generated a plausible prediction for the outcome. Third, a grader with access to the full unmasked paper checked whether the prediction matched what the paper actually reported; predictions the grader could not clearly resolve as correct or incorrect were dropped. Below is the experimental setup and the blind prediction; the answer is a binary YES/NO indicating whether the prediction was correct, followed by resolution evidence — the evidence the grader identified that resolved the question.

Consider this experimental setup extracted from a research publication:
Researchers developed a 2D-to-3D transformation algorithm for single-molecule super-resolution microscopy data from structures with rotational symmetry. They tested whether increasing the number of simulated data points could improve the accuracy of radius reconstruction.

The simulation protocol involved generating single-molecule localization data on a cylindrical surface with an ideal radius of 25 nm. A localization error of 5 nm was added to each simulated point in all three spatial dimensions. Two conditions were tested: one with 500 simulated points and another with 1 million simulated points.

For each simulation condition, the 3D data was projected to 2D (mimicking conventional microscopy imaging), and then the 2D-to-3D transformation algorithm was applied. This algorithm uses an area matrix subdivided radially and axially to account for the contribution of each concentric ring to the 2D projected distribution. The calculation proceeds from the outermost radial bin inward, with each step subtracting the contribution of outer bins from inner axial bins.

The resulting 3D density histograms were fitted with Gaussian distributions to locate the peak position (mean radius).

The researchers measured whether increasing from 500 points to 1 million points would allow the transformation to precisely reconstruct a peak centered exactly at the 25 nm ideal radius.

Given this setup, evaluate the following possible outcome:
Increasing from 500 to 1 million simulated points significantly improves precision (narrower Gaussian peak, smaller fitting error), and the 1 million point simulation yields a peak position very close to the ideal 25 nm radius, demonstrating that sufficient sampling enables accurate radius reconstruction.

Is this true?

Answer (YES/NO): NO